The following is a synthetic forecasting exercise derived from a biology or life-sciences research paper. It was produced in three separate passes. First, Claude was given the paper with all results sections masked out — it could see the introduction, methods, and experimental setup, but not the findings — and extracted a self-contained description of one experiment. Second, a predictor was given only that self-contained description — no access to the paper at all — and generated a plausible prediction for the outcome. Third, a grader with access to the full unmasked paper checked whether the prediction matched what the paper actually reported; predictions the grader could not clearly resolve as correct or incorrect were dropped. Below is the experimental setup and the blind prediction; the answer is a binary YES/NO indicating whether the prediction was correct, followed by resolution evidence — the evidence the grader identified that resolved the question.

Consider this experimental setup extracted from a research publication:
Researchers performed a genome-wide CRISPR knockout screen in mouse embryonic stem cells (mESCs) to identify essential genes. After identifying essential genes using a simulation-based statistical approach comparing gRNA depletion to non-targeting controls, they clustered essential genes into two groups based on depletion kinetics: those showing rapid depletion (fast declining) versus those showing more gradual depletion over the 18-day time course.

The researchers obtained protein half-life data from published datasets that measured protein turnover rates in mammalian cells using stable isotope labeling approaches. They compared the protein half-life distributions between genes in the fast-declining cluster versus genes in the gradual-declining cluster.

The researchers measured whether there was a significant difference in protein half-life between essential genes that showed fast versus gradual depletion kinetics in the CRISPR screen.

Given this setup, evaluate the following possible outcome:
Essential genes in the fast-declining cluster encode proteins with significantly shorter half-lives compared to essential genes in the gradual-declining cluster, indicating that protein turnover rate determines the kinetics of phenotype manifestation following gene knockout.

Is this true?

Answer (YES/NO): NO